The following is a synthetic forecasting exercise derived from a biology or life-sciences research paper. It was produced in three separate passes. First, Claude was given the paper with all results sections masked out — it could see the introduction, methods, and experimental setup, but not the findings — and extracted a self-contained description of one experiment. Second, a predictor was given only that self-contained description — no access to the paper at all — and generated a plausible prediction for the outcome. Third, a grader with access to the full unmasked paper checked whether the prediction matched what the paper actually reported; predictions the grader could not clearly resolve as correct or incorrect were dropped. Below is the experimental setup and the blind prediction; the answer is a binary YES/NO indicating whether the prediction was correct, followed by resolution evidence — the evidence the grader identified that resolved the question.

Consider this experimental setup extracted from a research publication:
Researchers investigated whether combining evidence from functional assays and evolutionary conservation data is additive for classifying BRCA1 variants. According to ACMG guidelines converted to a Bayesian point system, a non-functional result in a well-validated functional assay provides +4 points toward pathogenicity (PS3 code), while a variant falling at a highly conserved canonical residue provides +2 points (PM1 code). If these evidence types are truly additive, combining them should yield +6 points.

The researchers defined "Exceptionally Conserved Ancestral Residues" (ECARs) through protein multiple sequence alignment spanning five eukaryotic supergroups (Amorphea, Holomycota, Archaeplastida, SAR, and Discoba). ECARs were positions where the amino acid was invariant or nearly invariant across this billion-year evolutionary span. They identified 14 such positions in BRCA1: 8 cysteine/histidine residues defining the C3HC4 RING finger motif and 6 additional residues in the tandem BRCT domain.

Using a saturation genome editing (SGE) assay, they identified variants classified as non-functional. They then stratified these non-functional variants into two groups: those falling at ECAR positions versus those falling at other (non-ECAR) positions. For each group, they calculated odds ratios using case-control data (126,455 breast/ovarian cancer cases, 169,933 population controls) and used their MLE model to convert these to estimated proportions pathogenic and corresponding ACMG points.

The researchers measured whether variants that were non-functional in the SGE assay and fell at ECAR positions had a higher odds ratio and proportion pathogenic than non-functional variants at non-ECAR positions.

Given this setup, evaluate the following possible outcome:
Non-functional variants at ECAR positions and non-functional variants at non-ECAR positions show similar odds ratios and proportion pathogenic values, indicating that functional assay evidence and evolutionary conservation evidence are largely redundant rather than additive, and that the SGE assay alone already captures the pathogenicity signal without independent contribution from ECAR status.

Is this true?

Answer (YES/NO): NO